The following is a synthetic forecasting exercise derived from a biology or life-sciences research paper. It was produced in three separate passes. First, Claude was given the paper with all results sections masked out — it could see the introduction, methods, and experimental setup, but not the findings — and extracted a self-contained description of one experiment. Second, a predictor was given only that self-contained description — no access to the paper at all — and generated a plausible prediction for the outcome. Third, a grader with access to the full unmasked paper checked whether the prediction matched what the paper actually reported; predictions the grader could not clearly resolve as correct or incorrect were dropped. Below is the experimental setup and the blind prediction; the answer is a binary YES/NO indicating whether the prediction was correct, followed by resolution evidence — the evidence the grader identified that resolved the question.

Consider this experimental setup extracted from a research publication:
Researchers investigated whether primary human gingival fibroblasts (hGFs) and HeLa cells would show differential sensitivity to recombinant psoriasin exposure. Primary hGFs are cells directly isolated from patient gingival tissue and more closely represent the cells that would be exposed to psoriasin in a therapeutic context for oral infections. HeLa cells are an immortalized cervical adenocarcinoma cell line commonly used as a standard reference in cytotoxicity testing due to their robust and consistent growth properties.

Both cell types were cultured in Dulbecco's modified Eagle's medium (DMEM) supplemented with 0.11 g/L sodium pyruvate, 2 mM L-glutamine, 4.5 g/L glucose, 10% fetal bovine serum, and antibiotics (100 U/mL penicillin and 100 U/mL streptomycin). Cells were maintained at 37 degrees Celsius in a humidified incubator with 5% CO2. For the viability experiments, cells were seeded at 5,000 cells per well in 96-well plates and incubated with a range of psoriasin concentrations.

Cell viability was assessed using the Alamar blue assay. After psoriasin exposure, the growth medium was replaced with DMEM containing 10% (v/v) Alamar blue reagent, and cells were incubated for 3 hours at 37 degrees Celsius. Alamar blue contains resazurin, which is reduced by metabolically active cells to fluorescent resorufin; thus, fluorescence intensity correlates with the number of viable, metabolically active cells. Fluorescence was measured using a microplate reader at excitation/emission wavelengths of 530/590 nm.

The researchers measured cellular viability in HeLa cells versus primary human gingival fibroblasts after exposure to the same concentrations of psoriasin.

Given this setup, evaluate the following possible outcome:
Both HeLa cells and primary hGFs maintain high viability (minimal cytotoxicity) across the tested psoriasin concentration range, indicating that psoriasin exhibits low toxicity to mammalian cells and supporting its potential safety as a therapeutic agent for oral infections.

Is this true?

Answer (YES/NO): YES